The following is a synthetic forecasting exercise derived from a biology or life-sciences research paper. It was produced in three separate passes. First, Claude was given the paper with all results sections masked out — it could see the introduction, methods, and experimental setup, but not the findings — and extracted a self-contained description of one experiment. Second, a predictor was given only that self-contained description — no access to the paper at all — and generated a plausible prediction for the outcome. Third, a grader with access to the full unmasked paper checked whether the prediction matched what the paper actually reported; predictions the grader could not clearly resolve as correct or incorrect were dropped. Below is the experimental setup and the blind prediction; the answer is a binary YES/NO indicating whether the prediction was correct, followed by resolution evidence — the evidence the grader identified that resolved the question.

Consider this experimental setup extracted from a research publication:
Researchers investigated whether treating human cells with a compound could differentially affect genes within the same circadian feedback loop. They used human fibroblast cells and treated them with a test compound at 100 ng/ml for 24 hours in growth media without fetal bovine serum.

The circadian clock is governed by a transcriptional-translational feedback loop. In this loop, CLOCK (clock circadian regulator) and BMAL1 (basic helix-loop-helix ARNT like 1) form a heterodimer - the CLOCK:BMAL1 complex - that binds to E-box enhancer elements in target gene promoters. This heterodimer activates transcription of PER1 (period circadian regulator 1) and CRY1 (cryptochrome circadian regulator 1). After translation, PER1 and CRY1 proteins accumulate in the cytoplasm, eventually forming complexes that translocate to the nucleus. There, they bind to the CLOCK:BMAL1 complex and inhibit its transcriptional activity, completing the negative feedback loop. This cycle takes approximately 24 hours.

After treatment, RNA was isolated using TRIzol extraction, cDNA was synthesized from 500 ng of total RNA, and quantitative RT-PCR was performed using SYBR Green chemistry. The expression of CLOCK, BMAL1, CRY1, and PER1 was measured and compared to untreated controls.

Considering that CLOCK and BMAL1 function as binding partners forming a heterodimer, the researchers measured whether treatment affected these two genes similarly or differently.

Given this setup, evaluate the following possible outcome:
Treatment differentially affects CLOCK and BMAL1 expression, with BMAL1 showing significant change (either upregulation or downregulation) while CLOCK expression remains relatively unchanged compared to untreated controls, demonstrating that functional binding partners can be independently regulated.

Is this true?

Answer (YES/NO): NO